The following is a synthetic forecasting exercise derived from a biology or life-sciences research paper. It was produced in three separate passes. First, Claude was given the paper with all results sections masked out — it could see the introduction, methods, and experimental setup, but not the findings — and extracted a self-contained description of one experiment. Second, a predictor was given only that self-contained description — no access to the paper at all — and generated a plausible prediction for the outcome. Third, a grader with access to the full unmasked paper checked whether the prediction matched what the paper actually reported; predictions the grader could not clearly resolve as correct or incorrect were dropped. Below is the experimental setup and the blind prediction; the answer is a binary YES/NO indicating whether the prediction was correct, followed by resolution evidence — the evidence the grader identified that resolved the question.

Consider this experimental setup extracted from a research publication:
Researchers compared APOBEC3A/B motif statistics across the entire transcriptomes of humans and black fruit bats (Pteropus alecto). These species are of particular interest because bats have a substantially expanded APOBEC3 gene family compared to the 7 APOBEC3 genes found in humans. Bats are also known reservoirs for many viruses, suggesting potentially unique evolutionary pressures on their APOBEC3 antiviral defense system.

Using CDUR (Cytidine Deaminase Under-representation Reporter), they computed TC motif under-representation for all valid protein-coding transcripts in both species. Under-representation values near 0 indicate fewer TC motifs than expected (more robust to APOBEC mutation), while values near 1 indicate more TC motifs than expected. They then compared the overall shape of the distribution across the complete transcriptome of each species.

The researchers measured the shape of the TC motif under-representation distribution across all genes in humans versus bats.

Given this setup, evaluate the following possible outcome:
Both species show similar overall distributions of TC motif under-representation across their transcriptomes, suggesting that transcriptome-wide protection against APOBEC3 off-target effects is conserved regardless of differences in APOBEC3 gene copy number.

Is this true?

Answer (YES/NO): NO